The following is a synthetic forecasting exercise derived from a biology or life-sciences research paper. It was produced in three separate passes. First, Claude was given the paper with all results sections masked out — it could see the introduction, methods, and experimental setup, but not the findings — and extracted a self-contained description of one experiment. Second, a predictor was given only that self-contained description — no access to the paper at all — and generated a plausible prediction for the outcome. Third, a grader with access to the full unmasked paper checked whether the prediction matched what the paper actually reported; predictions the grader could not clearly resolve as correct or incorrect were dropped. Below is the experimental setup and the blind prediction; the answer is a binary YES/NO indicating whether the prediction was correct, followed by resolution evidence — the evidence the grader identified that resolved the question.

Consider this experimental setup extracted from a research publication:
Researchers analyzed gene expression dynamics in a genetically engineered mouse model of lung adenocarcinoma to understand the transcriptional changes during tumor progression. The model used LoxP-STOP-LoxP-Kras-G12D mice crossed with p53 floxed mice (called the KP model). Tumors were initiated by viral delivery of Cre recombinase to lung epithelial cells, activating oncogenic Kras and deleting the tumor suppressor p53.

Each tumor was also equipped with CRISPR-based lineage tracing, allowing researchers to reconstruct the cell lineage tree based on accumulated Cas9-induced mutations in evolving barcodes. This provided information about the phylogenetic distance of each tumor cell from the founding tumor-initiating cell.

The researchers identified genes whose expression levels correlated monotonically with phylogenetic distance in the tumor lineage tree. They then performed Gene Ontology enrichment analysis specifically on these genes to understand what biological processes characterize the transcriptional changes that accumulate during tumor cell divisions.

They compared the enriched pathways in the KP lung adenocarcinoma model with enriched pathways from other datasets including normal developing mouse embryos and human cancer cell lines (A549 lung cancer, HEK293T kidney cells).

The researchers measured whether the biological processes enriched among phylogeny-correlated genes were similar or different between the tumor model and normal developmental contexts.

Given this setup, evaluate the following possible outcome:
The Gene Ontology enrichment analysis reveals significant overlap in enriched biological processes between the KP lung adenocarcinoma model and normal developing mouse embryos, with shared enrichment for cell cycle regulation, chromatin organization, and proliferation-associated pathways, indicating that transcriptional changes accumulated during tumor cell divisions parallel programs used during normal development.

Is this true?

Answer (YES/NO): NO